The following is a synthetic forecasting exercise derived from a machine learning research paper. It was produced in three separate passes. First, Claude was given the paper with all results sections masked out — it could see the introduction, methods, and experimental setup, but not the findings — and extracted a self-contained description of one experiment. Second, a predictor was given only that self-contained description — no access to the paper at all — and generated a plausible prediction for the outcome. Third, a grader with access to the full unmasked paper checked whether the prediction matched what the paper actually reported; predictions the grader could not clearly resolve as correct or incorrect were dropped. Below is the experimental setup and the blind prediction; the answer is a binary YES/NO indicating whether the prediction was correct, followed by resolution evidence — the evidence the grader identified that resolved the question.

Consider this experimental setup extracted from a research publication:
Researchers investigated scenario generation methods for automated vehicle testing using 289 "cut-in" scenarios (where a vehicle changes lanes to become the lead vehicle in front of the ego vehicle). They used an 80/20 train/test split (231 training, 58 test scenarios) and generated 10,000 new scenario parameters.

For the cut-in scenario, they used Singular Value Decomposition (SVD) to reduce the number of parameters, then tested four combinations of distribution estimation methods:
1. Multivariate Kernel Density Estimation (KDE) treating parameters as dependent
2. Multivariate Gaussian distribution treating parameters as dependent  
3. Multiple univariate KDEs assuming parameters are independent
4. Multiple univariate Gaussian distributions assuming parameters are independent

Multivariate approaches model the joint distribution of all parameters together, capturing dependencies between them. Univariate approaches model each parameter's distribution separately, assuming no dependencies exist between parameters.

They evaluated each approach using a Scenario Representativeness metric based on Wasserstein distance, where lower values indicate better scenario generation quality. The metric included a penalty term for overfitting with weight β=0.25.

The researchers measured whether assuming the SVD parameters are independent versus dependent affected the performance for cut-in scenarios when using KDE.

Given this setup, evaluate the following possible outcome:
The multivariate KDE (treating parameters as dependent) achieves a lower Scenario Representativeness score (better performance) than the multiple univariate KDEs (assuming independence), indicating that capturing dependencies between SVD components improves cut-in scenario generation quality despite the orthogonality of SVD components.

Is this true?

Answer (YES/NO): NO